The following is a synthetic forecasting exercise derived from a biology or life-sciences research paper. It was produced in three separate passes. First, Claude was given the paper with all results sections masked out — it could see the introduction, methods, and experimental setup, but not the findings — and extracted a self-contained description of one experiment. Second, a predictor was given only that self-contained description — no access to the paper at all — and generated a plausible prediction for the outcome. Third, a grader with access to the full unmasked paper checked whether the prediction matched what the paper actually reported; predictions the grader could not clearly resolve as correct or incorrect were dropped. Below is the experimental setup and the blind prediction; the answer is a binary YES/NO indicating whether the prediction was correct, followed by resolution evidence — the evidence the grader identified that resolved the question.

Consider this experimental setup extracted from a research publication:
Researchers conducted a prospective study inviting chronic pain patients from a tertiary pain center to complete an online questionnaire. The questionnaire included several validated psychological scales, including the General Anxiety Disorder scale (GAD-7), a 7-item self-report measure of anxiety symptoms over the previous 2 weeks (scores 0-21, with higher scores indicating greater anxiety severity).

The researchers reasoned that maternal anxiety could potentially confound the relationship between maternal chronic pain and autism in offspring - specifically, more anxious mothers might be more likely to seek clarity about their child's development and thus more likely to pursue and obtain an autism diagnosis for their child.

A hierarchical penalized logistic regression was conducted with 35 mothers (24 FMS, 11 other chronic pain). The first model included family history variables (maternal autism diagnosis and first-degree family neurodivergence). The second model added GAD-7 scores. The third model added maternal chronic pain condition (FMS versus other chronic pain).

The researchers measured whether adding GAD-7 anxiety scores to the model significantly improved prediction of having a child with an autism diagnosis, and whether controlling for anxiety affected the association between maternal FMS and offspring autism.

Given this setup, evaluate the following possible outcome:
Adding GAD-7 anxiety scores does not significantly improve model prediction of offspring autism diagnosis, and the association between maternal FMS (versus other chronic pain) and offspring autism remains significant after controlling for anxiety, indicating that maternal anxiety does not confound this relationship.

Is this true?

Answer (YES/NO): YES